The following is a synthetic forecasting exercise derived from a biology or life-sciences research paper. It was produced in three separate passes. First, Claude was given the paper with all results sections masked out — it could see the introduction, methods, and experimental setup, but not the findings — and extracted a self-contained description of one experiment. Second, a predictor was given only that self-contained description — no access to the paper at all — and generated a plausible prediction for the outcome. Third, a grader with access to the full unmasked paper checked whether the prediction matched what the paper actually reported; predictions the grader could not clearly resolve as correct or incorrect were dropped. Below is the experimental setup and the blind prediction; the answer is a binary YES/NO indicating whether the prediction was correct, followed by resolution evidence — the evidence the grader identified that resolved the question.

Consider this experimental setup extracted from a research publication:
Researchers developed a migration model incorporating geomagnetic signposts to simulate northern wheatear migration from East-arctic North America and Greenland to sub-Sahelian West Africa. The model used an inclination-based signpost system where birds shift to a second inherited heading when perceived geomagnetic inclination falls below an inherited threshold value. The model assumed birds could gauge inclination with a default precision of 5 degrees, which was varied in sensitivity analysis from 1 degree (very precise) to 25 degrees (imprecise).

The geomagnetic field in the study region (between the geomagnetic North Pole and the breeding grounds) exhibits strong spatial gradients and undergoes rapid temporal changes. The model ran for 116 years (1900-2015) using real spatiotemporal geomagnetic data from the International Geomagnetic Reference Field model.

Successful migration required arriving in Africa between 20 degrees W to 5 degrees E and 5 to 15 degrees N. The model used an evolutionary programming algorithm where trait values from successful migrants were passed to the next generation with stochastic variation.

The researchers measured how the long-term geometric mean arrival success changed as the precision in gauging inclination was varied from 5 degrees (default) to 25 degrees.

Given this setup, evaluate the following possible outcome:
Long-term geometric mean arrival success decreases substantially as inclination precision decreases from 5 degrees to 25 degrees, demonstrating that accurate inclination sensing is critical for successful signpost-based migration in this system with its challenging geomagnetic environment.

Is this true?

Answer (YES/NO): NO